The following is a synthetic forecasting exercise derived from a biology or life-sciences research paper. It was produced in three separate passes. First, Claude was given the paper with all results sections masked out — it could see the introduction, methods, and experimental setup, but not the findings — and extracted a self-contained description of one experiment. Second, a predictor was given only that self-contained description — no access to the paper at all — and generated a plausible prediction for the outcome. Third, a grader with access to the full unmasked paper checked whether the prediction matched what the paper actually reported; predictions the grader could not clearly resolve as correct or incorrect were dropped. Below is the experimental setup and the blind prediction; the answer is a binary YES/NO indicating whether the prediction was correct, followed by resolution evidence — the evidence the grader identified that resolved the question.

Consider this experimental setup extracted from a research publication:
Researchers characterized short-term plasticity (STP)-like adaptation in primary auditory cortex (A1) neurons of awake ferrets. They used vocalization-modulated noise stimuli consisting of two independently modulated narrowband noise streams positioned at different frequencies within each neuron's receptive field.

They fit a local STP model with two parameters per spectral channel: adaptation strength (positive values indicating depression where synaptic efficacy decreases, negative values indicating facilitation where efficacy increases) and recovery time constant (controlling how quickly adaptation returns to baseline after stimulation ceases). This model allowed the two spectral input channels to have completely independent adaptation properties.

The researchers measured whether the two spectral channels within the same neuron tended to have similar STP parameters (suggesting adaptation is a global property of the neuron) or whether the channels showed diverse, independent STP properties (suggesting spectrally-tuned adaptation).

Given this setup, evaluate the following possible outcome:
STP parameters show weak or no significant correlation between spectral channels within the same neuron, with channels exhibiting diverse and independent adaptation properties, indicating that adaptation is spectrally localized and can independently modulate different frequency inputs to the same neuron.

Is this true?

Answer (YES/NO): YES